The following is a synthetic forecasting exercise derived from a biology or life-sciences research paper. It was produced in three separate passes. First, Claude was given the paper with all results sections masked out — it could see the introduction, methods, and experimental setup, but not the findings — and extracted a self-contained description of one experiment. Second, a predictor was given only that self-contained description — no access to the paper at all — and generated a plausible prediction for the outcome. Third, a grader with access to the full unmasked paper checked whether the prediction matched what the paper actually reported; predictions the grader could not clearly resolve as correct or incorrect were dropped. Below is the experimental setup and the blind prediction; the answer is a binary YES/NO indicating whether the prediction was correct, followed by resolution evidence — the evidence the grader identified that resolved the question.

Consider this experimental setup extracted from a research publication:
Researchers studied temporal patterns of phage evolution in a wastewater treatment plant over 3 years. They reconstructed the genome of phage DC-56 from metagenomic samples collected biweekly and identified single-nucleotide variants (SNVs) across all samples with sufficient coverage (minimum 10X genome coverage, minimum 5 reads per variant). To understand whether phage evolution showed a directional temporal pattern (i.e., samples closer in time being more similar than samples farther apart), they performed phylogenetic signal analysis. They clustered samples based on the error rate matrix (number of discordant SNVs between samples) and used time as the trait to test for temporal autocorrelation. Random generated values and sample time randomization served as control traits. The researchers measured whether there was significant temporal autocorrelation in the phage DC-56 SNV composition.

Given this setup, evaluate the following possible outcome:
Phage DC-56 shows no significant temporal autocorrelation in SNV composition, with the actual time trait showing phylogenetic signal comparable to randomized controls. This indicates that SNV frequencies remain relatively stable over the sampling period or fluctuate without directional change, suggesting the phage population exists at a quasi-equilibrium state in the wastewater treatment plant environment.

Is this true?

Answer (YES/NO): NO